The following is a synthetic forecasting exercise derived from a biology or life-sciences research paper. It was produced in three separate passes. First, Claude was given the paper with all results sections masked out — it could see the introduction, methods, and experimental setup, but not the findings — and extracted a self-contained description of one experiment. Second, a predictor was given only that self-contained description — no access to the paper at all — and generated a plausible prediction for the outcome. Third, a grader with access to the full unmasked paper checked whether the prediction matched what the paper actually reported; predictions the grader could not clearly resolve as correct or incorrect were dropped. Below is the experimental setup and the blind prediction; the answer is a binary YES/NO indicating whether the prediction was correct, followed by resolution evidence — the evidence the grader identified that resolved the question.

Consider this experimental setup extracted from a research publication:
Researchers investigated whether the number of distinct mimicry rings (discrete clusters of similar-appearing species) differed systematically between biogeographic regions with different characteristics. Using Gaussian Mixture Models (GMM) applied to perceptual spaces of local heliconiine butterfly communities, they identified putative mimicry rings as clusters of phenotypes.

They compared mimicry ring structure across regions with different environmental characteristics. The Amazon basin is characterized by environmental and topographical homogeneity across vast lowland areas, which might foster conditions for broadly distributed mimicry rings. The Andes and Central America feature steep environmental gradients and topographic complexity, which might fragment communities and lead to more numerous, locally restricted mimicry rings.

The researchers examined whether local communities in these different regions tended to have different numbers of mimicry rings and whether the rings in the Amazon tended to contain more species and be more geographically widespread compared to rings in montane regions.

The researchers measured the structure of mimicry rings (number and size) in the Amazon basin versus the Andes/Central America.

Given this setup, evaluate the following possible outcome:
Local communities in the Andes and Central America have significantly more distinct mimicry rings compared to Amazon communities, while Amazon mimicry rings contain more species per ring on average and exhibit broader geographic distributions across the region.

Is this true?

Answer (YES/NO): YES